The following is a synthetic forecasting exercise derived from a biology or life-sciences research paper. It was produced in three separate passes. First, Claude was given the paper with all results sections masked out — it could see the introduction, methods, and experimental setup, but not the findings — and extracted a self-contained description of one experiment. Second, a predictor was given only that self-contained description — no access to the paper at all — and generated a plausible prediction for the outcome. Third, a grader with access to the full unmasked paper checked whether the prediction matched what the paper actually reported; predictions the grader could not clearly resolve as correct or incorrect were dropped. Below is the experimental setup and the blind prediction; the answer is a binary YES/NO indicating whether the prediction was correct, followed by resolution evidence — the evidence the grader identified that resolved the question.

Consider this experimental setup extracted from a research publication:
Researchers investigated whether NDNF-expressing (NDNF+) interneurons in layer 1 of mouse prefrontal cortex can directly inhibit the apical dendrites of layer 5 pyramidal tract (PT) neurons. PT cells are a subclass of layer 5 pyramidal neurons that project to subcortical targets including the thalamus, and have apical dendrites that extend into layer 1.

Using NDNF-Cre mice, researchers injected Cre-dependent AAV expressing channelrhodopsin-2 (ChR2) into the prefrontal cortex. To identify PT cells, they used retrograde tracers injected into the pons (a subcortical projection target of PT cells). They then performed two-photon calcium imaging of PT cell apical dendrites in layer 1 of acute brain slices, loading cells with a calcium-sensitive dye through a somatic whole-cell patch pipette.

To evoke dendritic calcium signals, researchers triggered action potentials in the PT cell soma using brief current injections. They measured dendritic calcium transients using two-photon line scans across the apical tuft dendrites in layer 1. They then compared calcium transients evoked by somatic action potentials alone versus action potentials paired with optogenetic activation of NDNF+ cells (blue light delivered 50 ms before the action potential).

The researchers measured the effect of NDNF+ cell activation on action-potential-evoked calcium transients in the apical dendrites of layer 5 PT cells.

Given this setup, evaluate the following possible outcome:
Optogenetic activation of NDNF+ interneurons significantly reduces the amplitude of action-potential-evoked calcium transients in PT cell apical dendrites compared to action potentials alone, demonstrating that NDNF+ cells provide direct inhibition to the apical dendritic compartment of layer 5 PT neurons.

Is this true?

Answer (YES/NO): YES